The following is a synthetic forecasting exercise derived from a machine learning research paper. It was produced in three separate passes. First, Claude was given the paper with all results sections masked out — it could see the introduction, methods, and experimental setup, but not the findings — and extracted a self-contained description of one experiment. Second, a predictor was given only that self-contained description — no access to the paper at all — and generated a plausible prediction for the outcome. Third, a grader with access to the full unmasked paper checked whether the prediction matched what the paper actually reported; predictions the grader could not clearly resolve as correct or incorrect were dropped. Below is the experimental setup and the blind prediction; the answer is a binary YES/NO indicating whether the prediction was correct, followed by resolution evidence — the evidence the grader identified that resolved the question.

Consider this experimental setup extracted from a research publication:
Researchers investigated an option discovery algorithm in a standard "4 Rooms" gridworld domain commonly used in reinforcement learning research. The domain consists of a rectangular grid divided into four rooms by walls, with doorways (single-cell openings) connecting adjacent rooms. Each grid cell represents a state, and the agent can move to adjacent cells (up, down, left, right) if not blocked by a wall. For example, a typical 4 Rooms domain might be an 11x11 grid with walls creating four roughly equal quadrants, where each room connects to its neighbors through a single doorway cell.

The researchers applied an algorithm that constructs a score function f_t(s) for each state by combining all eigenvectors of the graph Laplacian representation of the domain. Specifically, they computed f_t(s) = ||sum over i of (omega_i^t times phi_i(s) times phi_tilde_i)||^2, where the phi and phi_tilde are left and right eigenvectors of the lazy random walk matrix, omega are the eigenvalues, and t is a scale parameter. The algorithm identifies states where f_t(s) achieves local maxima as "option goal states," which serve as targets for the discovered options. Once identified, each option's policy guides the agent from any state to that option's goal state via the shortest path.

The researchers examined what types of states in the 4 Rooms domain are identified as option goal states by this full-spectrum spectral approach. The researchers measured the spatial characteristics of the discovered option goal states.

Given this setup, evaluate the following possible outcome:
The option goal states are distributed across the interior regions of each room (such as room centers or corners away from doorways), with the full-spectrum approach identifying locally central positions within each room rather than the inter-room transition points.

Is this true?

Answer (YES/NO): NO